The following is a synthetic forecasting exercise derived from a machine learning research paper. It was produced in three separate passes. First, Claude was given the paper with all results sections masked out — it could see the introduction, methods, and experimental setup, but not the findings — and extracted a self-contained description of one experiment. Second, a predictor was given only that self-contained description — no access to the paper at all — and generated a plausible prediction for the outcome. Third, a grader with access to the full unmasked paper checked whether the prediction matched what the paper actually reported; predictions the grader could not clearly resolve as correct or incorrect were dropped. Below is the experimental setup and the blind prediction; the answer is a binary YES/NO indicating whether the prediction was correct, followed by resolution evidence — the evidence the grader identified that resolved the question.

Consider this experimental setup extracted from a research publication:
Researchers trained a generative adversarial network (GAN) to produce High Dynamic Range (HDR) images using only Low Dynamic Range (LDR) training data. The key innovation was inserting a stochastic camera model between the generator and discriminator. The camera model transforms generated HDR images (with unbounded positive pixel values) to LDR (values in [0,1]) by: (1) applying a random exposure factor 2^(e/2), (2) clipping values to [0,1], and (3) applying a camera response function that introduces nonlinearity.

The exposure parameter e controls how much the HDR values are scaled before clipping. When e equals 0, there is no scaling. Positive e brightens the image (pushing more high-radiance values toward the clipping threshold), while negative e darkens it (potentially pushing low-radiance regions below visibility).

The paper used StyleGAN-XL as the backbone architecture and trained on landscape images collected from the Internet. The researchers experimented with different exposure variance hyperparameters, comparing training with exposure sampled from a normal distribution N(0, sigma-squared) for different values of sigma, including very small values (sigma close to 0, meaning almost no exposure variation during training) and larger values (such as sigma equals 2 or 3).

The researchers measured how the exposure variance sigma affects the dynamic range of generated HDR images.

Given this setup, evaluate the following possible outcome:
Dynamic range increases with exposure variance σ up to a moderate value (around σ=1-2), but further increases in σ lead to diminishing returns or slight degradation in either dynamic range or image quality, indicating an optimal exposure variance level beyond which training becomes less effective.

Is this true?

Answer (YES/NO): YES